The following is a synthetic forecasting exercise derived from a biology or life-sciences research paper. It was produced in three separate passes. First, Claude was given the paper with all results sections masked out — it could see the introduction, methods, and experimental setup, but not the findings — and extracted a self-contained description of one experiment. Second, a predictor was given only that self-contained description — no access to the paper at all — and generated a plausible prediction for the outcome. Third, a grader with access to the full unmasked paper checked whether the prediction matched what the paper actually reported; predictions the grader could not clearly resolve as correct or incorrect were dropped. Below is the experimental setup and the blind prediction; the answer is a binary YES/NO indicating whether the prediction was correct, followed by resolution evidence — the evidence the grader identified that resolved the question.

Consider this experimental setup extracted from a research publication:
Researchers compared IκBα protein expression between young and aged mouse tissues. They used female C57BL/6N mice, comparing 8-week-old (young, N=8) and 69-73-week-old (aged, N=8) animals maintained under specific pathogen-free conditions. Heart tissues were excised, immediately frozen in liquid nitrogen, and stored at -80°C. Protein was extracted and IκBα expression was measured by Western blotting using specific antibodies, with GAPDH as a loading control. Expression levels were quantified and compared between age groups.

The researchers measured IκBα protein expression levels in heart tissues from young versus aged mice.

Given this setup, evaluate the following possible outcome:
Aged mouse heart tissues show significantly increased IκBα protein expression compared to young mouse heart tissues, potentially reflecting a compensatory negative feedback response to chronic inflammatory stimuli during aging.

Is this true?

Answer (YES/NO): NO